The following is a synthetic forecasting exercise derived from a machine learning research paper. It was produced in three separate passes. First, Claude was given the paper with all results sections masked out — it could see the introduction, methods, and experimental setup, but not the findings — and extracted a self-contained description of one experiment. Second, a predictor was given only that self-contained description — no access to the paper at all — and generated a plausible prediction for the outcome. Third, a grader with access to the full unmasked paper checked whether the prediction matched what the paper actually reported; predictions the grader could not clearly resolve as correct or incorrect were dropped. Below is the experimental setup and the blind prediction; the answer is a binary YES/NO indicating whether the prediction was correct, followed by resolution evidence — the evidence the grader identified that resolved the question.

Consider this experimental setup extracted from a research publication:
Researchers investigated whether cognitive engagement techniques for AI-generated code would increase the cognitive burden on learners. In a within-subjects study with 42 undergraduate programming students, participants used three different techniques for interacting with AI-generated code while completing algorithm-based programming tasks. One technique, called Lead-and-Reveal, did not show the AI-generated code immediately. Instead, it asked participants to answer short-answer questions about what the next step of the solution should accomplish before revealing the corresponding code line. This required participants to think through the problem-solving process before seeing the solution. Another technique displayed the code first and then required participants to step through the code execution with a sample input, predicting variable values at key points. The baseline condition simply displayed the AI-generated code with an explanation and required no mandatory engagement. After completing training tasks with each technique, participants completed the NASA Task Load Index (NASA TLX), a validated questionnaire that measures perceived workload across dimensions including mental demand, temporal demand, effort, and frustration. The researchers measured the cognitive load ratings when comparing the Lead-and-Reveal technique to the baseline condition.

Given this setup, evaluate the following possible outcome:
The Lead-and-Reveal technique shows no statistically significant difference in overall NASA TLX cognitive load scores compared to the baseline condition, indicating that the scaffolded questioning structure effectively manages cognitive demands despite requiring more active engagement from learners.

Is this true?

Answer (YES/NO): YES